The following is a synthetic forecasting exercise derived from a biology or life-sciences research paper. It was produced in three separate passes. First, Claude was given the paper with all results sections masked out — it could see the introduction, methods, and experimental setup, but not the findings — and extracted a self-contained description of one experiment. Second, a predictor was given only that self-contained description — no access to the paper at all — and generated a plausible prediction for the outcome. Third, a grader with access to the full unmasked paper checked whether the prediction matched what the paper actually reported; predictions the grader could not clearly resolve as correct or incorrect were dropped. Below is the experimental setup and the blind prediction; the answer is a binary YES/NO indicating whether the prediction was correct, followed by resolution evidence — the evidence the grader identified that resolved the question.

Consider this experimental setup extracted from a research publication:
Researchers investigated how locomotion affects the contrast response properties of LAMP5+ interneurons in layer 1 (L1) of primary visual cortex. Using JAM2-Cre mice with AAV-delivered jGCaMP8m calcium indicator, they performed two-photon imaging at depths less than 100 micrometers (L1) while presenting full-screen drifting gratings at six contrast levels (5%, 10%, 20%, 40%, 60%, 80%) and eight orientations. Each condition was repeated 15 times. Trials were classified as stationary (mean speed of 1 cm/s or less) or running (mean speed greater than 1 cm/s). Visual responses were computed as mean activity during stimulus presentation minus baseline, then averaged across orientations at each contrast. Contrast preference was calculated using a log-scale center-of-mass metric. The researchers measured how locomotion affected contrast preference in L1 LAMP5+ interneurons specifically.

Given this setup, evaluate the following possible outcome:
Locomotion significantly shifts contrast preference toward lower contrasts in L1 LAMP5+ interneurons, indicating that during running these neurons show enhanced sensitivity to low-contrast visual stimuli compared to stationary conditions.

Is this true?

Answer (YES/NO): NO